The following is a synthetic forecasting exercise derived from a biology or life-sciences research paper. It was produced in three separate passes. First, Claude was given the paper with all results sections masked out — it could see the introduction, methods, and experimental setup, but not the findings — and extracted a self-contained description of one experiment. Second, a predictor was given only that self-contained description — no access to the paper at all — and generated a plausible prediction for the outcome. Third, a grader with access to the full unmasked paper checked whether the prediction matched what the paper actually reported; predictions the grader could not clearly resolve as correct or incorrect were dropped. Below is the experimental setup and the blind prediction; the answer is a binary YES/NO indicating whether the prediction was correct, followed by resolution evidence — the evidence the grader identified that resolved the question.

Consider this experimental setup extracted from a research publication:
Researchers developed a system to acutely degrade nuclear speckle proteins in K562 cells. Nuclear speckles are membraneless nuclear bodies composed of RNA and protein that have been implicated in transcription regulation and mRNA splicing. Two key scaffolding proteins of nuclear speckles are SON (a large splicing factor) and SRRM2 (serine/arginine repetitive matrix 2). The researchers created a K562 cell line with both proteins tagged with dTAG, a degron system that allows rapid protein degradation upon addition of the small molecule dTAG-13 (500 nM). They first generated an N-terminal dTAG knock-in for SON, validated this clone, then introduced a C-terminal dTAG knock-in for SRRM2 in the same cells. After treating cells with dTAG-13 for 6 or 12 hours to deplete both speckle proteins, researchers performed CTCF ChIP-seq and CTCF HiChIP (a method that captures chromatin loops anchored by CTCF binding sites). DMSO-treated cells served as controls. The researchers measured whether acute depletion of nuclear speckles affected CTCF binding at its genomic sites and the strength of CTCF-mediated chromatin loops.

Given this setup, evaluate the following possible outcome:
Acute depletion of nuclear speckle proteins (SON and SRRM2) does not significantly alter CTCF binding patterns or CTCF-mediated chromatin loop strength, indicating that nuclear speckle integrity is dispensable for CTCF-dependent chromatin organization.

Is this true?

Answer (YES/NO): YES